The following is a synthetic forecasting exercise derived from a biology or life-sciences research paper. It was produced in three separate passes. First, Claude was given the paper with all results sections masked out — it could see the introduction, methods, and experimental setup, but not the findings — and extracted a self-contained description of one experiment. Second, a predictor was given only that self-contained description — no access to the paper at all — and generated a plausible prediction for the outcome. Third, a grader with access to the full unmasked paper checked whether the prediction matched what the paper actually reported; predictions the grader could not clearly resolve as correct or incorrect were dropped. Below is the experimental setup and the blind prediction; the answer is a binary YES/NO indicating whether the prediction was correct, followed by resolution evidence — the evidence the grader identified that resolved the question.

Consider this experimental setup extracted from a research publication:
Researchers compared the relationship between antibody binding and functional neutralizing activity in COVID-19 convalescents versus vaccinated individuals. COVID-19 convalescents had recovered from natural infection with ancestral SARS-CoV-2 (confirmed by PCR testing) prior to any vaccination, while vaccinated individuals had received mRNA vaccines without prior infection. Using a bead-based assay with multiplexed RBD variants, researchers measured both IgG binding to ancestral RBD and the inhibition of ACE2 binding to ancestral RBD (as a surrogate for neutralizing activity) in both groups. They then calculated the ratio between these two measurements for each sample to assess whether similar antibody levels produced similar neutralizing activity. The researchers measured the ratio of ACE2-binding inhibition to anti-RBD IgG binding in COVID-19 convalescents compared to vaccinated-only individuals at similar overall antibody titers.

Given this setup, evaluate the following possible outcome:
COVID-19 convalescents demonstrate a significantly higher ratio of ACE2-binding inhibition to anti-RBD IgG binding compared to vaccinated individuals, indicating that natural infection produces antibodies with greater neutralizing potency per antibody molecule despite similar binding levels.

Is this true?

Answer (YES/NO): NO